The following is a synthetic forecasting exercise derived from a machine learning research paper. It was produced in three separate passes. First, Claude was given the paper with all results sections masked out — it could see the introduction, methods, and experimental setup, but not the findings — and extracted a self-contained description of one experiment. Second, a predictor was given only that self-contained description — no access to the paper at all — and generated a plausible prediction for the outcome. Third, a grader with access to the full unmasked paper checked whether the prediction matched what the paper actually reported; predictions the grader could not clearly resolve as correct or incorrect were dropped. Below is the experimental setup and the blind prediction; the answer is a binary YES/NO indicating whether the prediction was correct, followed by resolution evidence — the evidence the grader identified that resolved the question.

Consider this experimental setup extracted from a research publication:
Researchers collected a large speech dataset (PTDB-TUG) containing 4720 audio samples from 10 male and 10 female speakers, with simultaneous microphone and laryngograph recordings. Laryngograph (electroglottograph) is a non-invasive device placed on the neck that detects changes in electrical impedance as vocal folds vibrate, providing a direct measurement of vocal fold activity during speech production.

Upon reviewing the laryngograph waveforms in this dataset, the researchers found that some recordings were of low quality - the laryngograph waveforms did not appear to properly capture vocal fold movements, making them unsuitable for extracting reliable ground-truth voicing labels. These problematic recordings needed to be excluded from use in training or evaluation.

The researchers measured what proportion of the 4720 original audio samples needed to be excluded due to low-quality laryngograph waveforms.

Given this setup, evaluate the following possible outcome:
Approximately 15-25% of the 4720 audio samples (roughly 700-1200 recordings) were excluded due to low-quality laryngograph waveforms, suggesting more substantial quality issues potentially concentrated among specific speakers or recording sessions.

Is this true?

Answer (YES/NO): NO